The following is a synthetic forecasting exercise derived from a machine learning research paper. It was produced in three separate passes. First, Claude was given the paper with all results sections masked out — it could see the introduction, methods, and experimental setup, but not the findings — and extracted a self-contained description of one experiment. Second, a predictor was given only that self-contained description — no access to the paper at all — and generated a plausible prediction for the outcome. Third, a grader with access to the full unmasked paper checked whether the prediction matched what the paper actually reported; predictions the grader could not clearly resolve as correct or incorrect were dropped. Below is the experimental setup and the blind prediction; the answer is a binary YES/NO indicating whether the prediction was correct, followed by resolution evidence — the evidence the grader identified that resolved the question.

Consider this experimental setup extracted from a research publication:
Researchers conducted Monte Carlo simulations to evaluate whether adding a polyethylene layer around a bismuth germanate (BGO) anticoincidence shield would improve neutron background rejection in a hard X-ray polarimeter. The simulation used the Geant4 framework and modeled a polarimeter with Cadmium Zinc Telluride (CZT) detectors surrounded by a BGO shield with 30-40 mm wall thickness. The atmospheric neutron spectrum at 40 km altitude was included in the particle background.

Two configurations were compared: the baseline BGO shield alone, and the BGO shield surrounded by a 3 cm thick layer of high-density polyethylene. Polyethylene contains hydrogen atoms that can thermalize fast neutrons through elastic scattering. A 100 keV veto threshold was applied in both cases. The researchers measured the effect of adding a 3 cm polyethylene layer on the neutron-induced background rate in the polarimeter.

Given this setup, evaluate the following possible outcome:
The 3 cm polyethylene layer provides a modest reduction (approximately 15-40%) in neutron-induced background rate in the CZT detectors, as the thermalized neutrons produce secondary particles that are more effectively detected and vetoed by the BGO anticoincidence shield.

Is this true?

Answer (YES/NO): NO